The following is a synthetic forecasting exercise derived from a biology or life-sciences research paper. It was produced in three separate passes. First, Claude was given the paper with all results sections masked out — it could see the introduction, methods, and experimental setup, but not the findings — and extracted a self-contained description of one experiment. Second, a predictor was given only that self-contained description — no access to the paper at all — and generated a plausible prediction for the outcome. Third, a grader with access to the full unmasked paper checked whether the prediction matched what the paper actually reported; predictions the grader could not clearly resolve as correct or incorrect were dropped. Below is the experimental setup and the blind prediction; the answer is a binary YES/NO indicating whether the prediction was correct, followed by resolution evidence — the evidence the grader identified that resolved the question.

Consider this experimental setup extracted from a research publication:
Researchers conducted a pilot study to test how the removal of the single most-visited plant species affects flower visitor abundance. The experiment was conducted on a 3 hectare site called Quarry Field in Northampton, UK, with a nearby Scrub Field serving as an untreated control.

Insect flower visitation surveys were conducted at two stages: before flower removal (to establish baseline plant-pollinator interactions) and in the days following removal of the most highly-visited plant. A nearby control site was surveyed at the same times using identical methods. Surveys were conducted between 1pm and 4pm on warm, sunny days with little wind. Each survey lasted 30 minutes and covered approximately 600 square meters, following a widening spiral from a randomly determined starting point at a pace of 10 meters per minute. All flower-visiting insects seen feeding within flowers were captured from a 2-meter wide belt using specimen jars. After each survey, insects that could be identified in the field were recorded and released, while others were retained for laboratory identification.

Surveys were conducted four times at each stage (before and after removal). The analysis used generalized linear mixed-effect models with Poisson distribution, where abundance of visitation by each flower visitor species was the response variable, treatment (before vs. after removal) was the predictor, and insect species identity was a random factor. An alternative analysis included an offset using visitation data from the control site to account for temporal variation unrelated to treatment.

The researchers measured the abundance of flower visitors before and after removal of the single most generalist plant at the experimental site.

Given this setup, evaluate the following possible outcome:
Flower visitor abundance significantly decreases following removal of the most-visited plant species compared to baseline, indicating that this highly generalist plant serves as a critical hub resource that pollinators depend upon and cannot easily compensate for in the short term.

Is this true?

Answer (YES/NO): NO